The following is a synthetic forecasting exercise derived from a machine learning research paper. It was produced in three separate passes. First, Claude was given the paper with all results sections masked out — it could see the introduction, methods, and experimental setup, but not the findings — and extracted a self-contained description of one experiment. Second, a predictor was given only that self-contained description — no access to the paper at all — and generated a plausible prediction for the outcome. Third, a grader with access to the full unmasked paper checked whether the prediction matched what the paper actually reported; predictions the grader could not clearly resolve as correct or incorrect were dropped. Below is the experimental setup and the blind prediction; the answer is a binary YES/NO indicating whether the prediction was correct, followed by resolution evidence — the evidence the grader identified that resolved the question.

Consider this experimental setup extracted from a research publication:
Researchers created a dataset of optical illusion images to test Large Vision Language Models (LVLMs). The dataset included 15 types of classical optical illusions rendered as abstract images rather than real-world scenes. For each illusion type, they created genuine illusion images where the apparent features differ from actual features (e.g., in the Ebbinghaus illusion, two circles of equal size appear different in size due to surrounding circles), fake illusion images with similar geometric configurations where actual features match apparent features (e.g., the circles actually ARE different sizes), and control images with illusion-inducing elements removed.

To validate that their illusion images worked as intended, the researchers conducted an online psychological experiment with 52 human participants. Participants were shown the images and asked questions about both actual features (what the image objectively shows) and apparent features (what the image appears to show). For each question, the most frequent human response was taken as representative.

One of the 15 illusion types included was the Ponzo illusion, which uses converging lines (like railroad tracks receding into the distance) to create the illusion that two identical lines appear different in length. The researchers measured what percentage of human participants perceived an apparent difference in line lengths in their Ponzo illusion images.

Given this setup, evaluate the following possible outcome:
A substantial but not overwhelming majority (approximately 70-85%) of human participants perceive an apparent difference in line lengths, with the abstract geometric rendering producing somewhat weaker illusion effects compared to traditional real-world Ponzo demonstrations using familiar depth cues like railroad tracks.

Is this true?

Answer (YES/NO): NO